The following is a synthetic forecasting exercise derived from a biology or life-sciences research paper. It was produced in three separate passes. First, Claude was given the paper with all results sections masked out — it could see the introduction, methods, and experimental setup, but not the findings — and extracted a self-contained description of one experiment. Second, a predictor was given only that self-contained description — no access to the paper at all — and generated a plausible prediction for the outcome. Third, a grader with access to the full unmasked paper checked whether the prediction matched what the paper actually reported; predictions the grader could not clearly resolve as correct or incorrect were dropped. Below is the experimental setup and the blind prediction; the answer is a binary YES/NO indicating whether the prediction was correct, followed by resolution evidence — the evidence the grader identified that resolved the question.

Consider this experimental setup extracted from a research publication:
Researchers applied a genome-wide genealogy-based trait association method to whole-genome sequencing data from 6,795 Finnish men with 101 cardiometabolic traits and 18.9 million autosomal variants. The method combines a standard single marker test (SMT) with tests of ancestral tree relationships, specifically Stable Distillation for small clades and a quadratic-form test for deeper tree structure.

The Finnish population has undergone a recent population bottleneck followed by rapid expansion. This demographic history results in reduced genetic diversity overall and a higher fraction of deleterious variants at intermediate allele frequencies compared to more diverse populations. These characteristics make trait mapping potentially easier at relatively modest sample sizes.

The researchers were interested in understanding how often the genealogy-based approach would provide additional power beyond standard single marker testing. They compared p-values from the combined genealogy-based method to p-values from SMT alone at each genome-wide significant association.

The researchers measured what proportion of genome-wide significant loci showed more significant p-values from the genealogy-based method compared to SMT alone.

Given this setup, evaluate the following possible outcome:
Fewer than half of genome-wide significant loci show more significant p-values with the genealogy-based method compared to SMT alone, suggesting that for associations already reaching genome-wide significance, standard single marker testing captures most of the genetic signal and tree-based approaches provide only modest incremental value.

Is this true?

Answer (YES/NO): YES